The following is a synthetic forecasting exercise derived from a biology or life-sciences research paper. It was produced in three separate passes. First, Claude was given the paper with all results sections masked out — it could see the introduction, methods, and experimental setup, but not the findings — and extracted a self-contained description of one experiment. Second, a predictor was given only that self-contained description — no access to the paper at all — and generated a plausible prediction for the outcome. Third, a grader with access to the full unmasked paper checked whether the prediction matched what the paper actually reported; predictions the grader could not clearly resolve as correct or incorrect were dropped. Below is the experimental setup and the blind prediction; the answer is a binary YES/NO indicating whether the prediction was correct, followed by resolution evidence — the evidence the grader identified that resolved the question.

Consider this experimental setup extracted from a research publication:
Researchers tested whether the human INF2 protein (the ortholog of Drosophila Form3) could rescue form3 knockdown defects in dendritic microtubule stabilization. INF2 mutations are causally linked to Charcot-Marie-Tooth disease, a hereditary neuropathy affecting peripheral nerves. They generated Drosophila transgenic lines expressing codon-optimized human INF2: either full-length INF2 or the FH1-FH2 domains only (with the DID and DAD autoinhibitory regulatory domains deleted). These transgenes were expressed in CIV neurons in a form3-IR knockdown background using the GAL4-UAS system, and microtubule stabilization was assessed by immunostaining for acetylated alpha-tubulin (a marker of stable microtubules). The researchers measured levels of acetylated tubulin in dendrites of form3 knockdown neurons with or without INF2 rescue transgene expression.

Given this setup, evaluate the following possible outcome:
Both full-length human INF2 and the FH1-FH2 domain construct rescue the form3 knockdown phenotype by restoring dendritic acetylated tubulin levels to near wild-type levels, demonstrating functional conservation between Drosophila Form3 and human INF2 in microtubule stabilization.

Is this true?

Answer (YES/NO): NO